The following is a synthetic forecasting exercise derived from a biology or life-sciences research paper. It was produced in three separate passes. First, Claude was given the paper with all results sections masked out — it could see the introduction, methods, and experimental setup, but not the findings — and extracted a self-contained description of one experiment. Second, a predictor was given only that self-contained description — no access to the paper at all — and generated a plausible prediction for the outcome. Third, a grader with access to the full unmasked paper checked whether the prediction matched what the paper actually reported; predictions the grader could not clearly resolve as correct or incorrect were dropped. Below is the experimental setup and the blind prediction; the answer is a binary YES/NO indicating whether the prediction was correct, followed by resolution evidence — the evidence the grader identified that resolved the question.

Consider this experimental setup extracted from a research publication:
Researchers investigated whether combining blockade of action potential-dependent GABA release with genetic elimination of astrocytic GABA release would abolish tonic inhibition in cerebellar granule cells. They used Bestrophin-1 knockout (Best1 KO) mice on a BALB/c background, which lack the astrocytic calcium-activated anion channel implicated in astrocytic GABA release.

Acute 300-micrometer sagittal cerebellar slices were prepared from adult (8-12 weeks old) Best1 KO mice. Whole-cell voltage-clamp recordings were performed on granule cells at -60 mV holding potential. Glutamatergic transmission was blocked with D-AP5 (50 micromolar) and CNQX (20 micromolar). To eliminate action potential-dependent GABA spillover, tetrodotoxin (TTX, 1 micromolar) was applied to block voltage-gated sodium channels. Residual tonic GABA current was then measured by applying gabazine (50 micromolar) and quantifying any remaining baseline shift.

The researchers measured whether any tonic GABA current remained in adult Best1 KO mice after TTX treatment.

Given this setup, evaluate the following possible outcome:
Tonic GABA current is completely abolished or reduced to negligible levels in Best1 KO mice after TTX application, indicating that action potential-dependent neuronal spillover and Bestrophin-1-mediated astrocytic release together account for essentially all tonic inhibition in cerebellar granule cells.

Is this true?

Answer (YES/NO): NO